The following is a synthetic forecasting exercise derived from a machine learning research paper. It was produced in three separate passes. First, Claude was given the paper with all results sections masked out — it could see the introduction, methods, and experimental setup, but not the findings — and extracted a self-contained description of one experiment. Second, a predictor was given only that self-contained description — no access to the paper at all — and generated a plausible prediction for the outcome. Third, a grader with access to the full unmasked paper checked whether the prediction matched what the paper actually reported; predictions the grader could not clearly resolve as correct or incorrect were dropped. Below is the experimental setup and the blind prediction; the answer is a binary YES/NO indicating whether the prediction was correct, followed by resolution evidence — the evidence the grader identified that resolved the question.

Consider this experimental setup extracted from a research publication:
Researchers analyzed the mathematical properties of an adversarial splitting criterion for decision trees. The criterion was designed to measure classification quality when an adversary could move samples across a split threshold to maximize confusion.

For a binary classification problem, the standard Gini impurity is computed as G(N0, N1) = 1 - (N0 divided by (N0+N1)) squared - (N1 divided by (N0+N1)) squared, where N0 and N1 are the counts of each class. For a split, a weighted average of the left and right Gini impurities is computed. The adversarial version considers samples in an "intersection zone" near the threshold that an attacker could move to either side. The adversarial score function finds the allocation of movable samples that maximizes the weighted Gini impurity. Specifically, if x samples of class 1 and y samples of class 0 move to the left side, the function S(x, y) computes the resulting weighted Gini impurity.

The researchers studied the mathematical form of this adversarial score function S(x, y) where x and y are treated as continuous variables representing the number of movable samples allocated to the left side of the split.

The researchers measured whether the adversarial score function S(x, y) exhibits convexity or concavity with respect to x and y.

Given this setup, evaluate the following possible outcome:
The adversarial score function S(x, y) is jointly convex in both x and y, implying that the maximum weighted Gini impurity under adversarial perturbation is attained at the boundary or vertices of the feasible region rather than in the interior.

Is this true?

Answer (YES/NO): NO